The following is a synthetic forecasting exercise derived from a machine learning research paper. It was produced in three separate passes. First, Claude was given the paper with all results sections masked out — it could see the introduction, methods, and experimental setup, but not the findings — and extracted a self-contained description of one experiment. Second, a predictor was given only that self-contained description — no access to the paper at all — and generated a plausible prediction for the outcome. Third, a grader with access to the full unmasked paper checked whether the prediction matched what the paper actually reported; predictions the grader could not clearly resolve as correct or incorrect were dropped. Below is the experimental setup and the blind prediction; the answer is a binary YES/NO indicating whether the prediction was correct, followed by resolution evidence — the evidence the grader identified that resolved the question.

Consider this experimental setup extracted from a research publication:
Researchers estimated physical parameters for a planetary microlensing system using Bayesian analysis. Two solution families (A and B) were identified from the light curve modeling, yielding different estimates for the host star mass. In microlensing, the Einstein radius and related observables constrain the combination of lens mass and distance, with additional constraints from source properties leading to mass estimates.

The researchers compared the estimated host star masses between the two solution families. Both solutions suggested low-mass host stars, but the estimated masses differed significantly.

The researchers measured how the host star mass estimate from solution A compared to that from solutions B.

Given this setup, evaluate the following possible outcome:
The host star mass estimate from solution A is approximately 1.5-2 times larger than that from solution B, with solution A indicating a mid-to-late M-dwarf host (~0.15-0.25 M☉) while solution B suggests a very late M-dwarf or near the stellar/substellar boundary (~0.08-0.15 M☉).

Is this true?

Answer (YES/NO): NO